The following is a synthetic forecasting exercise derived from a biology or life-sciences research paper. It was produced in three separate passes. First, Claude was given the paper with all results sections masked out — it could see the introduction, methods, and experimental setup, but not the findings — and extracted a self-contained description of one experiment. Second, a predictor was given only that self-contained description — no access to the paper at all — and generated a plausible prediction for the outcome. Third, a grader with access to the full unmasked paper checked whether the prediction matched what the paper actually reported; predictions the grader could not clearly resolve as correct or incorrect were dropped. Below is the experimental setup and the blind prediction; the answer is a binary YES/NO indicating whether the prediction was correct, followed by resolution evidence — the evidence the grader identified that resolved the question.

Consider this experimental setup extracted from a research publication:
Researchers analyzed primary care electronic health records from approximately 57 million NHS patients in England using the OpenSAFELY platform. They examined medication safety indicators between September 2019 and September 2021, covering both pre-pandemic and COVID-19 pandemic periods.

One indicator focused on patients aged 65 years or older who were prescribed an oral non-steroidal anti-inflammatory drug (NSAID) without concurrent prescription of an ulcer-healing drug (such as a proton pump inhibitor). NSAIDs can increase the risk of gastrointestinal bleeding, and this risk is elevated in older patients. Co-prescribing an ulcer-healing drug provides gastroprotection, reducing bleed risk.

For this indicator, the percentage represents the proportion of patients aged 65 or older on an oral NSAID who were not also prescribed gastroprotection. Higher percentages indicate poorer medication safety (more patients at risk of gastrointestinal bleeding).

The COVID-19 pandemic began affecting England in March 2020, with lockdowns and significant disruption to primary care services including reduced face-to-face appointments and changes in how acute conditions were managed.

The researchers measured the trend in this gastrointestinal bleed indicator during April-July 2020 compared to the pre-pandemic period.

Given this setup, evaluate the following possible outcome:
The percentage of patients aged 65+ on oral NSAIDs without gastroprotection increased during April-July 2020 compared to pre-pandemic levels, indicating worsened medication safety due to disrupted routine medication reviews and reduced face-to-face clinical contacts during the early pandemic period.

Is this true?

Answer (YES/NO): NO